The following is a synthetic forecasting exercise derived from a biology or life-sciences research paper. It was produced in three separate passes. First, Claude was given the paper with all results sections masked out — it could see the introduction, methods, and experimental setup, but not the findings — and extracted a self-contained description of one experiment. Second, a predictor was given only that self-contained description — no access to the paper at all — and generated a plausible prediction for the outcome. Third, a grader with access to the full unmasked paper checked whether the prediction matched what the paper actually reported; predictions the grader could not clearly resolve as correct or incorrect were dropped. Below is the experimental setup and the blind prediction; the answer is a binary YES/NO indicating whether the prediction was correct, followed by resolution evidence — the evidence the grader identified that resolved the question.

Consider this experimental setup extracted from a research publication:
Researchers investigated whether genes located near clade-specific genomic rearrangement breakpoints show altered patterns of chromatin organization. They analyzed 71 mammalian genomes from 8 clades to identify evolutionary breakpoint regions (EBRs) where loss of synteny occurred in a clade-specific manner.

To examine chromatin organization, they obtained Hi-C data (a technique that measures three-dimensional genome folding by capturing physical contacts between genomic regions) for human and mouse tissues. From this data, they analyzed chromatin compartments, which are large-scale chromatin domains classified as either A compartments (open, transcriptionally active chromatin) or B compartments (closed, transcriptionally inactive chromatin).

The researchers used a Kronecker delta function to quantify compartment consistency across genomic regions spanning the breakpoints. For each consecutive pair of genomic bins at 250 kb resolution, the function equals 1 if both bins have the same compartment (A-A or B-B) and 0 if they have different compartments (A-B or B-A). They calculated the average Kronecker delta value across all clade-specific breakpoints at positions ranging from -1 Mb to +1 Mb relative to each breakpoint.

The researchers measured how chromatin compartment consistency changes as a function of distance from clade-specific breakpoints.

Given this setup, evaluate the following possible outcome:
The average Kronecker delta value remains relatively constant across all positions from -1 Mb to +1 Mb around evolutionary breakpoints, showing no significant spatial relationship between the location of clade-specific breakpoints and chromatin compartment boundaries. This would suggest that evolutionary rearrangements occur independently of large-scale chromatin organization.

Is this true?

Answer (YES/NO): NO